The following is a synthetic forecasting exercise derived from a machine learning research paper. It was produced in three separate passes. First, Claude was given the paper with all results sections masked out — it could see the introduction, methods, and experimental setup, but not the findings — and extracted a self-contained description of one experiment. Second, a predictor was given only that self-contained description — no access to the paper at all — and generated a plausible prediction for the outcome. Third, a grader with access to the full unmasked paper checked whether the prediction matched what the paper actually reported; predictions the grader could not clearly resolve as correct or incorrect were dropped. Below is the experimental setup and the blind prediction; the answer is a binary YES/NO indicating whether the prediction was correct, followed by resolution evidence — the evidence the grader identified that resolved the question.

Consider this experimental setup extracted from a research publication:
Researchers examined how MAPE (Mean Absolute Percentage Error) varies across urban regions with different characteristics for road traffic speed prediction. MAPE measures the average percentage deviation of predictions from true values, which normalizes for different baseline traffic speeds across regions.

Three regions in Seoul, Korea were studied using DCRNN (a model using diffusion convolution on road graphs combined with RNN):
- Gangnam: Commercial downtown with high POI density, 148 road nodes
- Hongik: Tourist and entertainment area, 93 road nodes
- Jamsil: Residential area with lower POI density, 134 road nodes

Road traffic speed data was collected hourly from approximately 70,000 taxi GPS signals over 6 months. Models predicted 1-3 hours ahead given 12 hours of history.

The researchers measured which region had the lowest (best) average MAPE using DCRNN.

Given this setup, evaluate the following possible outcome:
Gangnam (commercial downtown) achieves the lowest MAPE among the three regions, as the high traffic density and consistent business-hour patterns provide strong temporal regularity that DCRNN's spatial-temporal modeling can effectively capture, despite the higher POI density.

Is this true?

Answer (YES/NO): NO